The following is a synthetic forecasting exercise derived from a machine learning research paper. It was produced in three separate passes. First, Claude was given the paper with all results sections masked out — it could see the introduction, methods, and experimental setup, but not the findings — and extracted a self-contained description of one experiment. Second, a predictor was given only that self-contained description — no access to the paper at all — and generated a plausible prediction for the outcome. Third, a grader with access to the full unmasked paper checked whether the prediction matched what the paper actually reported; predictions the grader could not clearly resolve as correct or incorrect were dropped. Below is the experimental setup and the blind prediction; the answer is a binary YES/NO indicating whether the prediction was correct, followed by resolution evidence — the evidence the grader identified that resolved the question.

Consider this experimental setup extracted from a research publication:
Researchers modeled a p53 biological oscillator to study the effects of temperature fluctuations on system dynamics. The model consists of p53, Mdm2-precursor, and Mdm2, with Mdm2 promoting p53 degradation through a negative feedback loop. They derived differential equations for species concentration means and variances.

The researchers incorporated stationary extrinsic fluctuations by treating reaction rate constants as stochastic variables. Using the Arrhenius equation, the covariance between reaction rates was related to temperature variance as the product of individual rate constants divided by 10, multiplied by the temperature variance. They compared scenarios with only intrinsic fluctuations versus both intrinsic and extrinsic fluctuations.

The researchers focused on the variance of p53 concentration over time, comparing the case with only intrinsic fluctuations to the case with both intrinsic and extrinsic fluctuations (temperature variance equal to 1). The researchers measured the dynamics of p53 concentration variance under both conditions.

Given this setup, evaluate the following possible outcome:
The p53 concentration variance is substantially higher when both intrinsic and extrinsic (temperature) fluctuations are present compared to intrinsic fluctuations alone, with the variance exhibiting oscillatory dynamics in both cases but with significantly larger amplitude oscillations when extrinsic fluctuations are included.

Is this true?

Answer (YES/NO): YES